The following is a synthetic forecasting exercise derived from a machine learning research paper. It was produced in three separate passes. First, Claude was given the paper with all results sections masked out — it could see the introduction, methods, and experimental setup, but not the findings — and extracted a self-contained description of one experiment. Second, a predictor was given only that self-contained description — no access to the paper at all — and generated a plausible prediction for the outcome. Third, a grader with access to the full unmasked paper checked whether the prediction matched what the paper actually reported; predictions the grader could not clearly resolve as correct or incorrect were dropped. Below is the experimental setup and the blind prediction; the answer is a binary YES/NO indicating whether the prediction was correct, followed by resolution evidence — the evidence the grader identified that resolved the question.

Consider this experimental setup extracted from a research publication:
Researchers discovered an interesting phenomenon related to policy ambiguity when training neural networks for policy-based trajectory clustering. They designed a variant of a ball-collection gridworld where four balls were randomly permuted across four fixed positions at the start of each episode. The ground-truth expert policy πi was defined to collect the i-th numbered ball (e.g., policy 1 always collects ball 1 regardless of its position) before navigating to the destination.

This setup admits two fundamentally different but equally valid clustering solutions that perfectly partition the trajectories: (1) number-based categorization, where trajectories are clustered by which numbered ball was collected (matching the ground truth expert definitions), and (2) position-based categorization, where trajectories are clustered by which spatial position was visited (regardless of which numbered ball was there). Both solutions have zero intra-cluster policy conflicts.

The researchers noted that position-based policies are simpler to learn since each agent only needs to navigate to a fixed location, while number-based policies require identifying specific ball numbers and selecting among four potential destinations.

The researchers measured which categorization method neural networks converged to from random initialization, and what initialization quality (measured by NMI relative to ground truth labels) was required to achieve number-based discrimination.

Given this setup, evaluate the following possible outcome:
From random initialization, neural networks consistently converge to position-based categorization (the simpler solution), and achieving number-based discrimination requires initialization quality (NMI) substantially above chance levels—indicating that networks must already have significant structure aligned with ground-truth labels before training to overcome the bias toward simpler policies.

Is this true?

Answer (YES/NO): YES